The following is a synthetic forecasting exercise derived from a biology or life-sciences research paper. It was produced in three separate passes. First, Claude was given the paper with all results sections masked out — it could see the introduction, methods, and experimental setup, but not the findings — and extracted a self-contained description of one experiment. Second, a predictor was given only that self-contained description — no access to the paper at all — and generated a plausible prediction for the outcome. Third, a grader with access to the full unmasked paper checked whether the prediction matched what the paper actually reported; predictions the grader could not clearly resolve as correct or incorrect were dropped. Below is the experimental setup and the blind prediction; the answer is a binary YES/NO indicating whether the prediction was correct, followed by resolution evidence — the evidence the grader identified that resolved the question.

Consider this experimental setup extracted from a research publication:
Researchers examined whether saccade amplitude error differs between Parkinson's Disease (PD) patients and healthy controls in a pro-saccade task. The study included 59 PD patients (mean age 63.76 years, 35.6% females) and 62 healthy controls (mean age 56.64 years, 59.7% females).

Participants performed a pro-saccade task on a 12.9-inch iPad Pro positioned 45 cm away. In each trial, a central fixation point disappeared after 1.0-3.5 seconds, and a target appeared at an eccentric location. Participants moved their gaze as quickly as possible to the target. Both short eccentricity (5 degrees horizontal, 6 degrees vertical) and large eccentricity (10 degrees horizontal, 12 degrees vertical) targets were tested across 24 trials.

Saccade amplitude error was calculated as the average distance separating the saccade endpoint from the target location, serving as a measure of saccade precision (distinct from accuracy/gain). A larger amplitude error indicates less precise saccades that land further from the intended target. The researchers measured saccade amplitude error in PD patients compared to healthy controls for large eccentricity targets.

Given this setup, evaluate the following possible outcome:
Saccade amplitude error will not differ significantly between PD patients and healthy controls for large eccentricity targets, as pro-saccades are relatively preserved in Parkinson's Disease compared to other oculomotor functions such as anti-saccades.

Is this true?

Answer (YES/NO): YES